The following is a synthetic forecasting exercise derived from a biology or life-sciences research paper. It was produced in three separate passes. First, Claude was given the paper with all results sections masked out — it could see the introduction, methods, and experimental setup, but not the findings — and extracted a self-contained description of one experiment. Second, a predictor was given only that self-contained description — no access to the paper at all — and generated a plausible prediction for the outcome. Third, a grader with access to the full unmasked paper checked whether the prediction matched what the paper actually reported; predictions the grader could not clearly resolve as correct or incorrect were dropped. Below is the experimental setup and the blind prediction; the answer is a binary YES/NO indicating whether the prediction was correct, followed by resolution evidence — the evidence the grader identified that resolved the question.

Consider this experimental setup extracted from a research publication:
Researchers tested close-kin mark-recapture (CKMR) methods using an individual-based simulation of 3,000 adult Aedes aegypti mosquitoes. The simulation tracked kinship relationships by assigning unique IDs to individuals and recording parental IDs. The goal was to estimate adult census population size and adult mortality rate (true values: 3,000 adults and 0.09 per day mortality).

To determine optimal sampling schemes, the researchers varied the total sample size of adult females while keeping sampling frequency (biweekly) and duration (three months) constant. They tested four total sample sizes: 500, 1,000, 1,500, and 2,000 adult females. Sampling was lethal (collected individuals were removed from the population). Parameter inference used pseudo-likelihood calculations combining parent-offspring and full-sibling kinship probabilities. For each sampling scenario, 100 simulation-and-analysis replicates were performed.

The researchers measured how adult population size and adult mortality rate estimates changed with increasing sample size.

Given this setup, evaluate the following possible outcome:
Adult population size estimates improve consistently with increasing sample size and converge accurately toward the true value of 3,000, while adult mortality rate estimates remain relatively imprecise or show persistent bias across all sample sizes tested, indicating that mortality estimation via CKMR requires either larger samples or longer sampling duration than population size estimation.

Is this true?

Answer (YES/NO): NO